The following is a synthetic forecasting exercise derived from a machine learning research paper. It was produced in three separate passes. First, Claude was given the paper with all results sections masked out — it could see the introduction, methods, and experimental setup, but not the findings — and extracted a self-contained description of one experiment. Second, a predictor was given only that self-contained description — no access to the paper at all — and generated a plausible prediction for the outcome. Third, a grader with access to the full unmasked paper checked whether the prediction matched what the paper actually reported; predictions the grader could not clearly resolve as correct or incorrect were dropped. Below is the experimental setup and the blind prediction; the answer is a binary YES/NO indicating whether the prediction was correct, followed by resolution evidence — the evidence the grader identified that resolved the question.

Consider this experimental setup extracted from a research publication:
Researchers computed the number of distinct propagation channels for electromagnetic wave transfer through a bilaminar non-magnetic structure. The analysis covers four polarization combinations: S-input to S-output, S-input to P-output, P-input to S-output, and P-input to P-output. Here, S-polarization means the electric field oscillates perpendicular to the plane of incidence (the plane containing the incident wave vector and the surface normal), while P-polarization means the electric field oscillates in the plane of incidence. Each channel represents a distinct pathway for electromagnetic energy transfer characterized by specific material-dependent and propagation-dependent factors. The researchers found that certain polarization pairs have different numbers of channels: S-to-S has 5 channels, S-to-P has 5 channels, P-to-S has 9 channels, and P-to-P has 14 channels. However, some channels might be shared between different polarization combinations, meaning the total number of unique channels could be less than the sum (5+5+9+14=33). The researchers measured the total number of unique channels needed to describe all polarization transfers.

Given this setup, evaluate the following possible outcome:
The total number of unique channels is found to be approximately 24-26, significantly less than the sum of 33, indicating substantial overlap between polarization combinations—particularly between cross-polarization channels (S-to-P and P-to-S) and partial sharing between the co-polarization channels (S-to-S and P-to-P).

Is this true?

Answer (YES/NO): NO